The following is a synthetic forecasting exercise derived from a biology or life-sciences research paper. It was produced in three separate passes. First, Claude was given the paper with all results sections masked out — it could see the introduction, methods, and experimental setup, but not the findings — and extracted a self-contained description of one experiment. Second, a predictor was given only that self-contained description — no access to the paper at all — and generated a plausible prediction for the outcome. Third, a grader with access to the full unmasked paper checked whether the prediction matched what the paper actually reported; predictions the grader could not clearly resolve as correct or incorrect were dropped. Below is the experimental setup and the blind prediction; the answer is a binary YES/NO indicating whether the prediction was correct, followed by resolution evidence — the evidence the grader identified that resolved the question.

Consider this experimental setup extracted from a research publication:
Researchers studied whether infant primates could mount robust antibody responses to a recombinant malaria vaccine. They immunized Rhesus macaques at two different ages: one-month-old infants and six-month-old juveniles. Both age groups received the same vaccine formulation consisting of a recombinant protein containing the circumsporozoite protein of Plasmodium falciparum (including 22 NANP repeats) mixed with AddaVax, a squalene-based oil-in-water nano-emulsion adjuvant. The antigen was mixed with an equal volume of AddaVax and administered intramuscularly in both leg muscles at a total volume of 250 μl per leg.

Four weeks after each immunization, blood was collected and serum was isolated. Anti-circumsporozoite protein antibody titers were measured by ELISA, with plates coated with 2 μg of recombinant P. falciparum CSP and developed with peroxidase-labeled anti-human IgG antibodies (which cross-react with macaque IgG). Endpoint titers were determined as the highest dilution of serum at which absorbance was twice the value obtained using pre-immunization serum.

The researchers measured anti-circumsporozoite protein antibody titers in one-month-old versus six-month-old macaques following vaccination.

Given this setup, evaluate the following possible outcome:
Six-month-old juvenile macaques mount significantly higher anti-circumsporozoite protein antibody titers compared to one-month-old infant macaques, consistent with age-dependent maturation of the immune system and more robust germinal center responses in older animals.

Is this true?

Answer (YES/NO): NO